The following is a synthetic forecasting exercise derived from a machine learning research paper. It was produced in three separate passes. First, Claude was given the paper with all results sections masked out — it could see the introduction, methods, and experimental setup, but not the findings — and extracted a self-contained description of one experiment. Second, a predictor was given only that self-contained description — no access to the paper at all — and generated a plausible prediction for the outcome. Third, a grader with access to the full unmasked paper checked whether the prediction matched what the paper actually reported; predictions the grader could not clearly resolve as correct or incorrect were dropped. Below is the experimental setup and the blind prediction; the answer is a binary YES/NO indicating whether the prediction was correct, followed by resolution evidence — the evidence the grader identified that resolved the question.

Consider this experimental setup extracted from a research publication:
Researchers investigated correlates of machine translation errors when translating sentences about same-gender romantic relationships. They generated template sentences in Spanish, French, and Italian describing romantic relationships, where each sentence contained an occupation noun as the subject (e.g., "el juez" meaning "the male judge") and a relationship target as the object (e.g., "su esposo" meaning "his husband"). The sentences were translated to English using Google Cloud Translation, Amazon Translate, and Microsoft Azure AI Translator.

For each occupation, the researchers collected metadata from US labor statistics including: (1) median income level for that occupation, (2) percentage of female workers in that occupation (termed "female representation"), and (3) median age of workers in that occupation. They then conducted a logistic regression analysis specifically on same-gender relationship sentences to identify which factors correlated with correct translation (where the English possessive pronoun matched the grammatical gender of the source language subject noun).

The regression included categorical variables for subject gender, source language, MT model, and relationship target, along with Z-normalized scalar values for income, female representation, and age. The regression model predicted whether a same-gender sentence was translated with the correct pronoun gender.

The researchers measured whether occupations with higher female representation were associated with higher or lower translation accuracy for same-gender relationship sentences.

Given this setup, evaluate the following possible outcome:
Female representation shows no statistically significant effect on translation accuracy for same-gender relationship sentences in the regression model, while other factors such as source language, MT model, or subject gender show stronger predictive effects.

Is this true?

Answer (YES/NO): NO